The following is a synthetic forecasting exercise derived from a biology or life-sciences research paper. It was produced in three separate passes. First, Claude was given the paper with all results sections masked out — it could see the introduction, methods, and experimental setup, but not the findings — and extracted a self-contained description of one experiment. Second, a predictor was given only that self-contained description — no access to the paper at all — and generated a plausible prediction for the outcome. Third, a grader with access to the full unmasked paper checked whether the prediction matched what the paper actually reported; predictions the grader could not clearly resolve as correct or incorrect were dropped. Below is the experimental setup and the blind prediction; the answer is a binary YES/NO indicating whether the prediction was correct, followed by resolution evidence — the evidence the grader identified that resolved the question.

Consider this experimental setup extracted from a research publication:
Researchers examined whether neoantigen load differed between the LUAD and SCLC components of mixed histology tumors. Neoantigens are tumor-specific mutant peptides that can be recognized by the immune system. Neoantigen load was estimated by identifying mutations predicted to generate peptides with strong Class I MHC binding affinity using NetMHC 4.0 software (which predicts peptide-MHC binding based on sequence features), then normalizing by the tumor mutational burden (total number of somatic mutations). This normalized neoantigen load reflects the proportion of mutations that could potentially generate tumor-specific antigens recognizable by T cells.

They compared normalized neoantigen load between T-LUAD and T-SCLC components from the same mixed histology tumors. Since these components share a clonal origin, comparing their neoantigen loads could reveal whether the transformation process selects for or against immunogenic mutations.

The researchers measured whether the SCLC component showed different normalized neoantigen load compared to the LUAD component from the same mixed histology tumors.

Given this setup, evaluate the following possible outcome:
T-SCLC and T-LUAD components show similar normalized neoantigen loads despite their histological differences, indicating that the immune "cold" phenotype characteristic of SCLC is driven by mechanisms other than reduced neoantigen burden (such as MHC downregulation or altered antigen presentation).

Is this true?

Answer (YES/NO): YES